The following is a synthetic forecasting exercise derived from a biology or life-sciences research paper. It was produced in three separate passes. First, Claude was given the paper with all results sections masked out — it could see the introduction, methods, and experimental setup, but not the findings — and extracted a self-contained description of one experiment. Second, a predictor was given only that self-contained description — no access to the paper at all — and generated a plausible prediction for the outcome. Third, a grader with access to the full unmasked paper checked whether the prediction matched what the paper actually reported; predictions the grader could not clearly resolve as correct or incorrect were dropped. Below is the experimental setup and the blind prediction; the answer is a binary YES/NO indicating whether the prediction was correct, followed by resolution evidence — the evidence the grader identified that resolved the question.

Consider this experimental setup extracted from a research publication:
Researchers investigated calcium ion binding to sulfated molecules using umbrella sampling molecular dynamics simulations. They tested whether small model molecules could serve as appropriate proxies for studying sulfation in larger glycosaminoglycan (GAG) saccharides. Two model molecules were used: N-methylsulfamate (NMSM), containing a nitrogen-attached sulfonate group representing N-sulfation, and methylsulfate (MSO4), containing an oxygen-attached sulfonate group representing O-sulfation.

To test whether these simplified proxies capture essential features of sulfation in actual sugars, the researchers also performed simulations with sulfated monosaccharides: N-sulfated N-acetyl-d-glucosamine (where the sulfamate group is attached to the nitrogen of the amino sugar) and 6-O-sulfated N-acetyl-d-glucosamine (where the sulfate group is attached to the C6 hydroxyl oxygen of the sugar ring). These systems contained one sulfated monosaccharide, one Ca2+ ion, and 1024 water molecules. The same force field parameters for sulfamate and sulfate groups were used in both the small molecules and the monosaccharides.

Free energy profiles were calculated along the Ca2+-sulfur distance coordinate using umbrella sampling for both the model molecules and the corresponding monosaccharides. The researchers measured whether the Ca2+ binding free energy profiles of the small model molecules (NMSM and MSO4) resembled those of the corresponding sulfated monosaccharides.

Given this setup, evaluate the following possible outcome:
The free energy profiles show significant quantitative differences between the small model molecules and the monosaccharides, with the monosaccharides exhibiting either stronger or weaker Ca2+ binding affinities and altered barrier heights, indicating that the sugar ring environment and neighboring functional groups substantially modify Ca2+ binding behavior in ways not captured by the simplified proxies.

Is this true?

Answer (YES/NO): NO